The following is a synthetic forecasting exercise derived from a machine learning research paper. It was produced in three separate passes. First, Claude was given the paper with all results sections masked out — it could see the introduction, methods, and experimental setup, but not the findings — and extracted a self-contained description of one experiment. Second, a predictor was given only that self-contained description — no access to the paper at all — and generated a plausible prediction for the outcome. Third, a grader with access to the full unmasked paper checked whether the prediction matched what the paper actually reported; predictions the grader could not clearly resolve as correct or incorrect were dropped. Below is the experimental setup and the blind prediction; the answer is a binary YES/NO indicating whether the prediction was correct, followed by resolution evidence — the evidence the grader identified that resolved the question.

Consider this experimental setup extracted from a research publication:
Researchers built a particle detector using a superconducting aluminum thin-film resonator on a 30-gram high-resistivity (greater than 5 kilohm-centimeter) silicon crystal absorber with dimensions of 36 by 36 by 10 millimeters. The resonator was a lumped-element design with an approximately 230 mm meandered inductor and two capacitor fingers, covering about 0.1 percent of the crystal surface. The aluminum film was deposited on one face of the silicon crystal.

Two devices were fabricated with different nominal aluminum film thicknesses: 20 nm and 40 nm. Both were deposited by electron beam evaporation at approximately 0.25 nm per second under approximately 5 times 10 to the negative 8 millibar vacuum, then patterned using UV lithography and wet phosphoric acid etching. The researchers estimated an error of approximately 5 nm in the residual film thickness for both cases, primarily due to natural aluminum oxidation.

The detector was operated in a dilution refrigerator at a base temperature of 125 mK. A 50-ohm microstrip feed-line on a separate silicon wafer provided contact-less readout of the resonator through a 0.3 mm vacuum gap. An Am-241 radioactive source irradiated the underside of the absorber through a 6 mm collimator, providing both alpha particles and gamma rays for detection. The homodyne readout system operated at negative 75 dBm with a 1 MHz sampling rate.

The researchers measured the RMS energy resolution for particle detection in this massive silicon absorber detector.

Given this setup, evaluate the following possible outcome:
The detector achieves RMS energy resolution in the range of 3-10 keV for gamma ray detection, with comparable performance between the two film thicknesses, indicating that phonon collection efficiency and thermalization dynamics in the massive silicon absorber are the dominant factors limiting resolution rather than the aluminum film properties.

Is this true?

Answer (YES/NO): NO